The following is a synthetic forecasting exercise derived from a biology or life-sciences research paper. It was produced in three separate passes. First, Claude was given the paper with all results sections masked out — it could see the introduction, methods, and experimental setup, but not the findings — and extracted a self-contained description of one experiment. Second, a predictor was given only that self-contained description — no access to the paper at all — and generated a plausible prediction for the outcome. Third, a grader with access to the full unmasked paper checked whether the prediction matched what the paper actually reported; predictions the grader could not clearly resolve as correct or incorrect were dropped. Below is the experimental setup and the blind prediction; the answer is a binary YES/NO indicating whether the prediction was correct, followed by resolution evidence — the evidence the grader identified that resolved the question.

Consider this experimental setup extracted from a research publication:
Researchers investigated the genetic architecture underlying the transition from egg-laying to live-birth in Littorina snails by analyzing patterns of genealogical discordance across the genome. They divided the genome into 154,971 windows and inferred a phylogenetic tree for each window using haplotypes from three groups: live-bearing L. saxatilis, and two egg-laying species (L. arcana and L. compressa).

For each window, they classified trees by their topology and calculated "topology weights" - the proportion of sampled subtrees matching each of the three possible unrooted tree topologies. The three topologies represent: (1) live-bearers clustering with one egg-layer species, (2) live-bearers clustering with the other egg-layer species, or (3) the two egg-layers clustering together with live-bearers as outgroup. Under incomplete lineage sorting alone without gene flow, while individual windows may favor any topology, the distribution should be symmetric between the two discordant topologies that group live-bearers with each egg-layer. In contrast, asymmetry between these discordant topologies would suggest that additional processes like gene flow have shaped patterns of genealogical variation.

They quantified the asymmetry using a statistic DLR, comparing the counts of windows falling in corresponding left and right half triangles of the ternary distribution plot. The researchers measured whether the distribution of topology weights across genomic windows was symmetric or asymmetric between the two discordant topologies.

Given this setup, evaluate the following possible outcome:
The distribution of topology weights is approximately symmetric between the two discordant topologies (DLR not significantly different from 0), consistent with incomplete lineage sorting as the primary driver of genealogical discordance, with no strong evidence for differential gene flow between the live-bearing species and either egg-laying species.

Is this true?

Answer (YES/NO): NO